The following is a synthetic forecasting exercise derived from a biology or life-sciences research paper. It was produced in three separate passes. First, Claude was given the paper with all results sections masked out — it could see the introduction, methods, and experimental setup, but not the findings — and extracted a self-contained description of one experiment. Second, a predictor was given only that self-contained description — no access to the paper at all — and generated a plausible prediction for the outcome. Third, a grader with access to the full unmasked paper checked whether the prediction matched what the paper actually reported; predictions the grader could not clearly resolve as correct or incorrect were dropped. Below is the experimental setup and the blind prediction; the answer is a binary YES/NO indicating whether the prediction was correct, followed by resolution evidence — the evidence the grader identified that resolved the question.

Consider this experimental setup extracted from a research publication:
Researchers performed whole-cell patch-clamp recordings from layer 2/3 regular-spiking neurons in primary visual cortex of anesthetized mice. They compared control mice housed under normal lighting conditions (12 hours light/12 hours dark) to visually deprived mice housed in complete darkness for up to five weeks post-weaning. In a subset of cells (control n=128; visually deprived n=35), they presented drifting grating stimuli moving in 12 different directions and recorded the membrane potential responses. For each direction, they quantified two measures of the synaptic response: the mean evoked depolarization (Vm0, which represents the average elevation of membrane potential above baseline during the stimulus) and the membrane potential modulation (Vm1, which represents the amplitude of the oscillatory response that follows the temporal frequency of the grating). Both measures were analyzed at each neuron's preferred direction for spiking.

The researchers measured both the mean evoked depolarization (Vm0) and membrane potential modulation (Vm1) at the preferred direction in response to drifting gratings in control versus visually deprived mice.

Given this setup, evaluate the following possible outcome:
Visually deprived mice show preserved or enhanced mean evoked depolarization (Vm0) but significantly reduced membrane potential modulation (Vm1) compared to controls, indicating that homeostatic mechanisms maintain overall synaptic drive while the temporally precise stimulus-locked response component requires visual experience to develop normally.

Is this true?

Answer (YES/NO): YES